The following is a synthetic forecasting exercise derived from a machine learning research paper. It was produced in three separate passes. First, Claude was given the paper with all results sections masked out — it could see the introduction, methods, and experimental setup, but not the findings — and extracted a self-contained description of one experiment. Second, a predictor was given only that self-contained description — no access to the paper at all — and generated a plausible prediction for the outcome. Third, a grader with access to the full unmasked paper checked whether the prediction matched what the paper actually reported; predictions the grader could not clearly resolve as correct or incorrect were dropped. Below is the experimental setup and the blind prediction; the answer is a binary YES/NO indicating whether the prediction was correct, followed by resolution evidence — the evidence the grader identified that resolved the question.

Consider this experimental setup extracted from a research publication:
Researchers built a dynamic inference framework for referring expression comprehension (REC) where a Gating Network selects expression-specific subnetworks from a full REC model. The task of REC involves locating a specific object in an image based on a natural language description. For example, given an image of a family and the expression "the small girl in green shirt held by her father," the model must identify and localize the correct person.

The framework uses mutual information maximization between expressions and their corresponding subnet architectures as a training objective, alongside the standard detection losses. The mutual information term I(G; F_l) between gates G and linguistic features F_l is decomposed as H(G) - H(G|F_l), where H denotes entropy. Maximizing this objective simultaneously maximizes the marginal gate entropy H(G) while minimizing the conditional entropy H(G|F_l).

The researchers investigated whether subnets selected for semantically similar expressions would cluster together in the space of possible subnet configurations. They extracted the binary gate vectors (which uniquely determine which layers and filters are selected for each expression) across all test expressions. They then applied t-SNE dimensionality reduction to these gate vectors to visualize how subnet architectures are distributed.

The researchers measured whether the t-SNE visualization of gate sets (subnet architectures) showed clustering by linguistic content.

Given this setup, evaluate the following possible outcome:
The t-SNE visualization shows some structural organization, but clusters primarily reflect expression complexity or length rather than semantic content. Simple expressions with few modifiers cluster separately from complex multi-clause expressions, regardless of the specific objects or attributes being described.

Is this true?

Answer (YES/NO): NO